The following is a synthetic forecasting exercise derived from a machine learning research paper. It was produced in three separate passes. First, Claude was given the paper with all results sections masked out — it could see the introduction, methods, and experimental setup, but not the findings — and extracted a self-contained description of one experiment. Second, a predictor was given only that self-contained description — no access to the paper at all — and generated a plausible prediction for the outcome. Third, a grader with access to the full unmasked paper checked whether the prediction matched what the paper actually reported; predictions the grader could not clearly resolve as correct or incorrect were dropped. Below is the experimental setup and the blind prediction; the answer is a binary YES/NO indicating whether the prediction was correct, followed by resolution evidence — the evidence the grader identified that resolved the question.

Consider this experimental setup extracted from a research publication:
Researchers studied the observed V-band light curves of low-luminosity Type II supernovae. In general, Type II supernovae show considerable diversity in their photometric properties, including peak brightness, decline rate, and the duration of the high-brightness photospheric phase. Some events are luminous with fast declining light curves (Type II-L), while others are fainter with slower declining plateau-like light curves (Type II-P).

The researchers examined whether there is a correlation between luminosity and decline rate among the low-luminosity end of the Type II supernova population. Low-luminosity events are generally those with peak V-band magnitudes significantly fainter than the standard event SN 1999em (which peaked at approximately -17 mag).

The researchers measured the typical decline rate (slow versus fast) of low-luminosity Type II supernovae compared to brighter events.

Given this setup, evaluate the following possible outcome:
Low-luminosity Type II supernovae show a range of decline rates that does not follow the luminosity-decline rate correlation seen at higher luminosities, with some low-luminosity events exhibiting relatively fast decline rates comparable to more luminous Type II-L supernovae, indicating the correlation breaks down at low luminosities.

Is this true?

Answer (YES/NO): NO